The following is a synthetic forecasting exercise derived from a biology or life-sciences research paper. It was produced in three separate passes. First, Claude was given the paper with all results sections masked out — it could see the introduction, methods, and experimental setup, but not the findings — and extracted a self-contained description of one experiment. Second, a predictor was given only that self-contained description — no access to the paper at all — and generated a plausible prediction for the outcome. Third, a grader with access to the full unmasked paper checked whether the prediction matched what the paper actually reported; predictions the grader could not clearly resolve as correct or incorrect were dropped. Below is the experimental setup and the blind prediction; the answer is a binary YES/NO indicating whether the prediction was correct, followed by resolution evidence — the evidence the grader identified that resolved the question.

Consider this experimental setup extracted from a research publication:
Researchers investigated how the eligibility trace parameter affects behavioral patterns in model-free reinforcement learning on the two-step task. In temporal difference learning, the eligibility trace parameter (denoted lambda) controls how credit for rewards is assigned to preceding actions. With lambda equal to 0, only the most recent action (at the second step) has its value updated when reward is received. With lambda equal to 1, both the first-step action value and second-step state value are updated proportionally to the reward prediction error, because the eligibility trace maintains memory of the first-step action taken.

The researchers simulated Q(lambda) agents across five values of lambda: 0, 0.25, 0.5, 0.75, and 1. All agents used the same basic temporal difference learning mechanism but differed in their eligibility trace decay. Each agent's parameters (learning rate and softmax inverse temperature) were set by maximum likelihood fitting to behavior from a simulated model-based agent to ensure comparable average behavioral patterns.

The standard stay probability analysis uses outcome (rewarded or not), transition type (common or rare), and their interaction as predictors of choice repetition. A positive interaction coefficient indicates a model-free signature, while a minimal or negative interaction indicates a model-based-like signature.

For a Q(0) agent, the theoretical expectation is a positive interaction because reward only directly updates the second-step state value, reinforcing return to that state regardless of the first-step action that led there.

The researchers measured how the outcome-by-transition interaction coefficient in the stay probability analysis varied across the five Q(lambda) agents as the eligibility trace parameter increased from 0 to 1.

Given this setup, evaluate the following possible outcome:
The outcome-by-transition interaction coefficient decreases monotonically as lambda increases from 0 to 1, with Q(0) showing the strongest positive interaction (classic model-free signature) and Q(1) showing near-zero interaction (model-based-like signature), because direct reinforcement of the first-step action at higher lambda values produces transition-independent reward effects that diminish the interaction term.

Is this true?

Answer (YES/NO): NO